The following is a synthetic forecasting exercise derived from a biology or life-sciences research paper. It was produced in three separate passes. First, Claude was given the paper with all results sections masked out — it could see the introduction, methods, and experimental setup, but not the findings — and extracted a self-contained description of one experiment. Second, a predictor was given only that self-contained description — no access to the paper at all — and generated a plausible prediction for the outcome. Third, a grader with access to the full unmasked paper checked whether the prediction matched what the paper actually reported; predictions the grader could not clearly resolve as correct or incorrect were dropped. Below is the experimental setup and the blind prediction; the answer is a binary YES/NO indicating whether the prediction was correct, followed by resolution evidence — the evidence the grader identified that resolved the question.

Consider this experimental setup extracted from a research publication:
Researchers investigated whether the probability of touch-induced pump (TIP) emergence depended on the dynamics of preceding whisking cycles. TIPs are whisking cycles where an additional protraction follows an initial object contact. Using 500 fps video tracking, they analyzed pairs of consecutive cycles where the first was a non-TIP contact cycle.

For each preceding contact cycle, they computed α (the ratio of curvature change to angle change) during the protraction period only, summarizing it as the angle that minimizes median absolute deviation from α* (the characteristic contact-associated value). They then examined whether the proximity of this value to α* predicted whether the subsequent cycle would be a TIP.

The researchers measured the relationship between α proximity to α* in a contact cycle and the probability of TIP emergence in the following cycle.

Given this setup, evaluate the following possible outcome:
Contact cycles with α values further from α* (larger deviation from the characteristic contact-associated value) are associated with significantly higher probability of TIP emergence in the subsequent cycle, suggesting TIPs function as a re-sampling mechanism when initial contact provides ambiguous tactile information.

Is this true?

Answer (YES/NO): NO